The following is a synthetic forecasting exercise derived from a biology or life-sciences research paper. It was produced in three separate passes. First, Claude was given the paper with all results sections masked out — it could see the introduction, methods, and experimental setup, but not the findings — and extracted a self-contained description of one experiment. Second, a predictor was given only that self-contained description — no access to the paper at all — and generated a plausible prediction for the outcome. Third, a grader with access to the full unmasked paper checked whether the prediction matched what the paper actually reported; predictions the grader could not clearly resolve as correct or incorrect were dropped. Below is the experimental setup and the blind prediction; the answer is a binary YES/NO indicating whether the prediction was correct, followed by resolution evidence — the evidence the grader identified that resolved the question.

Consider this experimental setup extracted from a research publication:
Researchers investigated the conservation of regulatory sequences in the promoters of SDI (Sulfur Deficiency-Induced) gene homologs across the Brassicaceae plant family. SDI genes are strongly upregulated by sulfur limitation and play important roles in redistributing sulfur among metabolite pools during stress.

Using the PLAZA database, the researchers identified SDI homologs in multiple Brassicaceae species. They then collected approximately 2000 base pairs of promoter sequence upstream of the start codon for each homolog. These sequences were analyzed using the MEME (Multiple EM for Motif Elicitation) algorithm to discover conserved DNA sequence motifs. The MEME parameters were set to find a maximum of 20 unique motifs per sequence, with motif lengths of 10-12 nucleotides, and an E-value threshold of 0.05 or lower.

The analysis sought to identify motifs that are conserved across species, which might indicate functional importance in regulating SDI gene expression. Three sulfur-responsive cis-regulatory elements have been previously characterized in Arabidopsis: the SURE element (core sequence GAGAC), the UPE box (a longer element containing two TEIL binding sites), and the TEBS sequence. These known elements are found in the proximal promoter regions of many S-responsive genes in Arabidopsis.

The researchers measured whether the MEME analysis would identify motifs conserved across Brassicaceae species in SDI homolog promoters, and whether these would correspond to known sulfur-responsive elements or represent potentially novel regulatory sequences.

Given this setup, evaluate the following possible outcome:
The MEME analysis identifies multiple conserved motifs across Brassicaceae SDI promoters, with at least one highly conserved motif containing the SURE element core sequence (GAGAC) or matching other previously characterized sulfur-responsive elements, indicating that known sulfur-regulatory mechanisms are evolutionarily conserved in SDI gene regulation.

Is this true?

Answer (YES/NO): YES